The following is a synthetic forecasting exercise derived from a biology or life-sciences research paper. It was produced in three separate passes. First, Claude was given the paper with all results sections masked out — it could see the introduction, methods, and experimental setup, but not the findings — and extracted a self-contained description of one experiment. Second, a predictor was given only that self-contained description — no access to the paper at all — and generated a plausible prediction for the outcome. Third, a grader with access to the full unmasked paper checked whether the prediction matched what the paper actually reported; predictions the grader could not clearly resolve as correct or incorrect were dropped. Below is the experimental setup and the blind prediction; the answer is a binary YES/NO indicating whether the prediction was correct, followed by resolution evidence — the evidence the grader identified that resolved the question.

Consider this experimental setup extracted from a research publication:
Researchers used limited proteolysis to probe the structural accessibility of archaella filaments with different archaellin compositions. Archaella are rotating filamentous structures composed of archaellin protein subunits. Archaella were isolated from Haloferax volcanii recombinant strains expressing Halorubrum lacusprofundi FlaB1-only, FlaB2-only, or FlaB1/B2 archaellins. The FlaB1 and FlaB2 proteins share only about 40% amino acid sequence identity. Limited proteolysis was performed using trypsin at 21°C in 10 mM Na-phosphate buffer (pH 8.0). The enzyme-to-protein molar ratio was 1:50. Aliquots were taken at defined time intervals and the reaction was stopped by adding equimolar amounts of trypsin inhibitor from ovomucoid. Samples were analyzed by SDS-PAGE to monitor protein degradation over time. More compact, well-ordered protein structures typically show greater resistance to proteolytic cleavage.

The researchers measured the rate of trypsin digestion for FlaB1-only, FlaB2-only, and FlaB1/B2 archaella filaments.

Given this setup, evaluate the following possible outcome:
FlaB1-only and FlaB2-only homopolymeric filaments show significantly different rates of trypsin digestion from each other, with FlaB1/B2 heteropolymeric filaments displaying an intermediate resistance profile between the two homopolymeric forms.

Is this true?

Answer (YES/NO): NO